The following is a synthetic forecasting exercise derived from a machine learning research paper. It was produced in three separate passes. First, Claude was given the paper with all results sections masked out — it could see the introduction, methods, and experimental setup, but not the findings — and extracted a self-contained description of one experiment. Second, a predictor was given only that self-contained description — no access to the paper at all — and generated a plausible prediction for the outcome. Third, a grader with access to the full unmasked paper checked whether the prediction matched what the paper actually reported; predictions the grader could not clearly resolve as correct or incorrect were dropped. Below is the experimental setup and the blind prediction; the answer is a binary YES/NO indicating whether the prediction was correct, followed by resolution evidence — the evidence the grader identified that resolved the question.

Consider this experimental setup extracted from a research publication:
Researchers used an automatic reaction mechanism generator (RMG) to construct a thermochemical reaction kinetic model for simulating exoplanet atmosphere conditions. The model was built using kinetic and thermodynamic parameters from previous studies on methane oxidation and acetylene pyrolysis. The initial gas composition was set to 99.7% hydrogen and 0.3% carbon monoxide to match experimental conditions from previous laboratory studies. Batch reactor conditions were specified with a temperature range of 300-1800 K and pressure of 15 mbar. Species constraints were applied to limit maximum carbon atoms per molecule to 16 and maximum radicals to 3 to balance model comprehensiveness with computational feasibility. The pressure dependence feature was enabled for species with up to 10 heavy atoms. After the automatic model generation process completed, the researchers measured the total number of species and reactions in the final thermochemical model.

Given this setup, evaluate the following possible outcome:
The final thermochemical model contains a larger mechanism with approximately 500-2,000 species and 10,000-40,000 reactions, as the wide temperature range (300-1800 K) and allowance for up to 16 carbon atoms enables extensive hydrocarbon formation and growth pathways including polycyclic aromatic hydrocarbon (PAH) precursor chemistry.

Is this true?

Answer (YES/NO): NO